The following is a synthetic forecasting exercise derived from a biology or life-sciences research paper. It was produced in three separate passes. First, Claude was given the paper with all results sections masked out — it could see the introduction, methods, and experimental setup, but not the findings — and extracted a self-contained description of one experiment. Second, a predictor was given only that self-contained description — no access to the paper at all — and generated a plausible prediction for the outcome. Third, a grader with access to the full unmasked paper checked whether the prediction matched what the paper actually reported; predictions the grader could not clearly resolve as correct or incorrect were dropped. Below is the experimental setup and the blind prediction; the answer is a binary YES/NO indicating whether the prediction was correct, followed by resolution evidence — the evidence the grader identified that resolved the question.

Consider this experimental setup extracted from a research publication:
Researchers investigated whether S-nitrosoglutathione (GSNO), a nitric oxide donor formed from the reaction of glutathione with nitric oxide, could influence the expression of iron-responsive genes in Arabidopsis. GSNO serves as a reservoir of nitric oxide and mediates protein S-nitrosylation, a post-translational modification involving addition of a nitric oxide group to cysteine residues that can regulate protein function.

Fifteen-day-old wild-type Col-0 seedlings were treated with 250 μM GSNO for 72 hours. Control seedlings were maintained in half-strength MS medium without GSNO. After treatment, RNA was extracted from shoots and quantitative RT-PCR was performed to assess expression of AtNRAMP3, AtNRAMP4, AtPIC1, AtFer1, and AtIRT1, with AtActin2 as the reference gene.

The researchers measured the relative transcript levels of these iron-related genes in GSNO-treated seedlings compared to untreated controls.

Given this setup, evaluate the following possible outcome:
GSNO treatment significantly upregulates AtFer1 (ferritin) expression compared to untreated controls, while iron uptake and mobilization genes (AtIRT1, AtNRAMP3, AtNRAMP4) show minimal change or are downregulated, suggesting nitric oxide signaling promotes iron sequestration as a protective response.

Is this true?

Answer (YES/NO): NO